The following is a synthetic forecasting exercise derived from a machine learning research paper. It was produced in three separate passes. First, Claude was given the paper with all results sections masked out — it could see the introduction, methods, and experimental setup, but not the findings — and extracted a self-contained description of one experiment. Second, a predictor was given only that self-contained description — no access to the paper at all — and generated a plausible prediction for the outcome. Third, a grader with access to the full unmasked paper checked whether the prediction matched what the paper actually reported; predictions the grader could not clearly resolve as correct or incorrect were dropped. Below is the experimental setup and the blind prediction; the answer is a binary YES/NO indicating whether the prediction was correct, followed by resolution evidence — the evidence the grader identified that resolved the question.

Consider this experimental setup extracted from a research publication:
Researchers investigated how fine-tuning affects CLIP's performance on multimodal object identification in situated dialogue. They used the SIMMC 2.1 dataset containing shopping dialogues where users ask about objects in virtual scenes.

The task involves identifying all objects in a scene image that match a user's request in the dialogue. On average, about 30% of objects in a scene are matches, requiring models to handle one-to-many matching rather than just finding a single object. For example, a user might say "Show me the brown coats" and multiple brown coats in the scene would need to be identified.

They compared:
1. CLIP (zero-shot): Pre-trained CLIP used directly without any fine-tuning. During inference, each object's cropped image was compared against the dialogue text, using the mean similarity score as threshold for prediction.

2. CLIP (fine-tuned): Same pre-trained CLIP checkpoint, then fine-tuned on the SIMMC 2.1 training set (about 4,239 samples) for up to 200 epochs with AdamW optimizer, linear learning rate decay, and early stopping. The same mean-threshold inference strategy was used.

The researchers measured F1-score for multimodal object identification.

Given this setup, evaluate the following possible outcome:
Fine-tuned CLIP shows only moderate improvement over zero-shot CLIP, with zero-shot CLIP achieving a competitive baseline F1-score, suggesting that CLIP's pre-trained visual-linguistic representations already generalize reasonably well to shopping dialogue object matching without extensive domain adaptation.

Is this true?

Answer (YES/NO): NO